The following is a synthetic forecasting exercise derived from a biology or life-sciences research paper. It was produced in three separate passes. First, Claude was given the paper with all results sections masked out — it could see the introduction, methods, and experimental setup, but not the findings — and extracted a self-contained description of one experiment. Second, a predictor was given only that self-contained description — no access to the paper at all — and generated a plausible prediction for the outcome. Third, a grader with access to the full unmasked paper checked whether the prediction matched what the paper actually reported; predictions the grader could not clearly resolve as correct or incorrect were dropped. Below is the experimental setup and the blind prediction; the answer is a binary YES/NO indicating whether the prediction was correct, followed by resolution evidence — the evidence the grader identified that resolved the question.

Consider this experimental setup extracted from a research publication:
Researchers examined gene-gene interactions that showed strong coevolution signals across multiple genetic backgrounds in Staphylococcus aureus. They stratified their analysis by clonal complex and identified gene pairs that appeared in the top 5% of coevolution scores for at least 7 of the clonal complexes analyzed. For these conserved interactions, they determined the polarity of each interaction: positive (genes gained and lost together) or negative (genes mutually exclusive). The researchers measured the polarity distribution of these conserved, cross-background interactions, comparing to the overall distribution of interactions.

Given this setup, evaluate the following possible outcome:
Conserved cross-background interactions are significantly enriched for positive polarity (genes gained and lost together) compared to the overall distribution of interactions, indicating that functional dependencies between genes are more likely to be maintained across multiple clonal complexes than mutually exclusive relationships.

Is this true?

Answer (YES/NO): YES